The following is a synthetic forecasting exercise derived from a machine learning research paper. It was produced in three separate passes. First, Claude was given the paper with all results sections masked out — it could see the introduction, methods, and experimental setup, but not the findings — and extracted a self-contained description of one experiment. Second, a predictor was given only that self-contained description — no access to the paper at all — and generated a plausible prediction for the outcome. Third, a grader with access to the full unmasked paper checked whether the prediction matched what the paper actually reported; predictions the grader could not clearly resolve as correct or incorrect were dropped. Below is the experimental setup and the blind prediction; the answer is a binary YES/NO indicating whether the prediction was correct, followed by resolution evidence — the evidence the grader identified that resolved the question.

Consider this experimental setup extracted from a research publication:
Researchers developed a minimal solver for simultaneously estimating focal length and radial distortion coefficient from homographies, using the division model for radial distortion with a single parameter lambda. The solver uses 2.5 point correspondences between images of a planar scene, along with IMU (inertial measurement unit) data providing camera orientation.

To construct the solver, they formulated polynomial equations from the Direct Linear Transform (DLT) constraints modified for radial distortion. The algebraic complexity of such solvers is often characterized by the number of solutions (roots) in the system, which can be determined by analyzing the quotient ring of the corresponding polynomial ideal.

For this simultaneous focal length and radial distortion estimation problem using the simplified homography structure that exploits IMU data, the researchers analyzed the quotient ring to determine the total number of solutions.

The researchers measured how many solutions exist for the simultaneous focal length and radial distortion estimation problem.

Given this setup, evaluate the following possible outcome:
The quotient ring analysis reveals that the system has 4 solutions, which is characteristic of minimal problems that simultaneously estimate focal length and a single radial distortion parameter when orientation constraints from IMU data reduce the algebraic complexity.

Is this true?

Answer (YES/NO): NO